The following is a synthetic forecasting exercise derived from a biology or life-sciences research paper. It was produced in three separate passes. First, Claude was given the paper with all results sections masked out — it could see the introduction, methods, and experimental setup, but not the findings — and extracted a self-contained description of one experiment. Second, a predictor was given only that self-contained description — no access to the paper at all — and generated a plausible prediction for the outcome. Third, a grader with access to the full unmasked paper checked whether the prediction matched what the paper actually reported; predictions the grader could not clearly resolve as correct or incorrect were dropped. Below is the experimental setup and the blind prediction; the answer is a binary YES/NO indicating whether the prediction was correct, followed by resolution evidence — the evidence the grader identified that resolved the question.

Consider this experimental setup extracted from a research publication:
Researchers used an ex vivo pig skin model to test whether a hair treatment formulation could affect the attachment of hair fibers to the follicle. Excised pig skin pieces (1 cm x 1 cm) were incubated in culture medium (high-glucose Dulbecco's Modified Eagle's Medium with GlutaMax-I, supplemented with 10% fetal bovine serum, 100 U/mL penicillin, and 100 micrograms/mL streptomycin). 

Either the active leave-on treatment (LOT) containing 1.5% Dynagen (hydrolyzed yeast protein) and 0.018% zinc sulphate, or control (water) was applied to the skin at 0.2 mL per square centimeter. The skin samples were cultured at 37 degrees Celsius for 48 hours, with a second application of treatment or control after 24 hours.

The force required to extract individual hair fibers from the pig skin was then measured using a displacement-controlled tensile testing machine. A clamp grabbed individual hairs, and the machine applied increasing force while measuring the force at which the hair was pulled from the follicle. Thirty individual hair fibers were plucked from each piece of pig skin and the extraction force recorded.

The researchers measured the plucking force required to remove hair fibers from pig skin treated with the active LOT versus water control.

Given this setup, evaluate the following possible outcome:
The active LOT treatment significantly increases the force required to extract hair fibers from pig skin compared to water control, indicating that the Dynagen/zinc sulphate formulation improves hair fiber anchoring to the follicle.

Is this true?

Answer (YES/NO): YES